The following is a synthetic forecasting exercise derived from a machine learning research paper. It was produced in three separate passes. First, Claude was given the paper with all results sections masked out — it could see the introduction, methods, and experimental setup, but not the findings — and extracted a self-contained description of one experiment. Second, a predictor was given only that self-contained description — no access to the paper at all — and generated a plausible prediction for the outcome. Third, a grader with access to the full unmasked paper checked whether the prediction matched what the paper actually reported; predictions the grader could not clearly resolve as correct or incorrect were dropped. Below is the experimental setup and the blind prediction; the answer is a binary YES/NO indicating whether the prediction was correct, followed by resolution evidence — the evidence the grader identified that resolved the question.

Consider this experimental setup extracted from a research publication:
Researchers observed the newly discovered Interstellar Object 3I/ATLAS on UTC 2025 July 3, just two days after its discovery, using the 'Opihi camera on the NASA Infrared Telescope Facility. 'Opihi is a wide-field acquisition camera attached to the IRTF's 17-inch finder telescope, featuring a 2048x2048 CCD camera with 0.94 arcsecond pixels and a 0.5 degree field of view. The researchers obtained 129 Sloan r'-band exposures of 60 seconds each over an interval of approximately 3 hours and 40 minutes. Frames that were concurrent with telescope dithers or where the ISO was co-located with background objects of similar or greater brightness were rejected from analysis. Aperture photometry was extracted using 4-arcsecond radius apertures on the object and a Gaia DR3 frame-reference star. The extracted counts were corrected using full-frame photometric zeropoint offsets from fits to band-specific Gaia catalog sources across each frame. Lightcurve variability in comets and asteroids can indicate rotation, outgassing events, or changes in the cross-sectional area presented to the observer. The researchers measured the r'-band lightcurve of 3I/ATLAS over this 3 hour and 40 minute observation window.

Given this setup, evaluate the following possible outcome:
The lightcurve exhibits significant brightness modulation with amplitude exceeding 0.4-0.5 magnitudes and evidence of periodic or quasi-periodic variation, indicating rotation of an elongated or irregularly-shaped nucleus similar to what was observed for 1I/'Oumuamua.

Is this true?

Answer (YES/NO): NO